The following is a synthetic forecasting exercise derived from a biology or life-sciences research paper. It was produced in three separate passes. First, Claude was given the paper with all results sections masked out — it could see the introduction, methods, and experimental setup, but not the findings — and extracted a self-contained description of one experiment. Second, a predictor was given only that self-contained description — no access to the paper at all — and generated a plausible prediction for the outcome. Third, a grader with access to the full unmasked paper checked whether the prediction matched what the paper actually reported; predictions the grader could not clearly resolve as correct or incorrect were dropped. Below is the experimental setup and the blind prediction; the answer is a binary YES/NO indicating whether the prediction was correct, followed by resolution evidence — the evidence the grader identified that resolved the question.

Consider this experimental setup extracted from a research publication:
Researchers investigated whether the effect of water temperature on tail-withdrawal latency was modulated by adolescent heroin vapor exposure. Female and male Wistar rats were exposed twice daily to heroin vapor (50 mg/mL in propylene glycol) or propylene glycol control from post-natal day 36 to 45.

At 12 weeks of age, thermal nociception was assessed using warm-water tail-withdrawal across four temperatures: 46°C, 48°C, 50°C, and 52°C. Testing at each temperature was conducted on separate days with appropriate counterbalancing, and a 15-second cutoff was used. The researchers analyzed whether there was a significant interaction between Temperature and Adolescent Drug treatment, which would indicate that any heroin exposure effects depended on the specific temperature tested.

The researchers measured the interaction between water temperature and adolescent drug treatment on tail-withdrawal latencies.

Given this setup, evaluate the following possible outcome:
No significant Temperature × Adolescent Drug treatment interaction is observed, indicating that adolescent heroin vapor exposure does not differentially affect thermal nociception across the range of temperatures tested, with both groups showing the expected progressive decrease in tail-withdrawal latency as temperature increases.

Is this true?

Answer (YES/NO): NO